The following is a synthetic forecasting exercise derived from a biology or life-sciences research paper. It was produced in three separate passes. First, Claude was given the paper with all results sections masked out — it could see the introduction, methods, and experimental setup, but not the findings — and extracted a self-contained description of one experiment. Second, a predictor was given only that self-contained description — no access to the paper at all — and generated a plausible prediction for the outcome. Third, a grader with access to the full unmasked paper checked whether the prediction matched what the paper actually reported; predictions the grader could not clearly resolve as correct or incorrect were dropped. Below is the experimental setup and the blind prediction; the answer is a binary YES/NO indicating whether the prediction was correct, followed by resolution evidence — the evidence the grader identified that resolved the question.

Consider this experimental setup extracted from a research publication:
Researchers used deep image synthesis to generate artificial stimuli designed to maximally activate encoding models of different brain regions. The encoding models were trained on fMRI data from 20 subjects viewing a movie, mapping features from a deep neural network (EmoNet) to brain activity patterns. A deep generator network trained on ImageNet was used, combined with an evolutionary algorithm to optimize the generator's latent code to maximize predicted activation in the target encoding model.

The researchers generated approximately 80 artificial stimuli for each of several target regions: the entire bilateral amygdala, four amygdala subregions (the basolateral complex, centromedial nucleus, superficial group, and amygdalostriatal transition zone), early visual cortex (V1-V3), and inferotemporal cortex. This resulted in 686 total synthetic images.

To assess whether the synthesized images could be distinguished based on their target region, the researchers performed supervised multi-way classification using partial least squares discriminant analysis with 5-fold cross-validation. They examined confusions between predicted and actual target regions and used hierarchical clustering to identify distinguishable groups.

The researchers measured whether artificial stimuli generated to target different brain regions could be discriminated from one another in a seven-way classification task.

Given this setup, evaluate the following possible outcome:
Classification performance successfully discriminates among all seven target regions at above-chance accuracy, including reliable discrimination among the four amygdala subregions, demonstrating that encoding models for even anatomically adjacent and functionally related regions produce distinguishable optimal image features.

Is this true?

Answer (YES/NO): NO